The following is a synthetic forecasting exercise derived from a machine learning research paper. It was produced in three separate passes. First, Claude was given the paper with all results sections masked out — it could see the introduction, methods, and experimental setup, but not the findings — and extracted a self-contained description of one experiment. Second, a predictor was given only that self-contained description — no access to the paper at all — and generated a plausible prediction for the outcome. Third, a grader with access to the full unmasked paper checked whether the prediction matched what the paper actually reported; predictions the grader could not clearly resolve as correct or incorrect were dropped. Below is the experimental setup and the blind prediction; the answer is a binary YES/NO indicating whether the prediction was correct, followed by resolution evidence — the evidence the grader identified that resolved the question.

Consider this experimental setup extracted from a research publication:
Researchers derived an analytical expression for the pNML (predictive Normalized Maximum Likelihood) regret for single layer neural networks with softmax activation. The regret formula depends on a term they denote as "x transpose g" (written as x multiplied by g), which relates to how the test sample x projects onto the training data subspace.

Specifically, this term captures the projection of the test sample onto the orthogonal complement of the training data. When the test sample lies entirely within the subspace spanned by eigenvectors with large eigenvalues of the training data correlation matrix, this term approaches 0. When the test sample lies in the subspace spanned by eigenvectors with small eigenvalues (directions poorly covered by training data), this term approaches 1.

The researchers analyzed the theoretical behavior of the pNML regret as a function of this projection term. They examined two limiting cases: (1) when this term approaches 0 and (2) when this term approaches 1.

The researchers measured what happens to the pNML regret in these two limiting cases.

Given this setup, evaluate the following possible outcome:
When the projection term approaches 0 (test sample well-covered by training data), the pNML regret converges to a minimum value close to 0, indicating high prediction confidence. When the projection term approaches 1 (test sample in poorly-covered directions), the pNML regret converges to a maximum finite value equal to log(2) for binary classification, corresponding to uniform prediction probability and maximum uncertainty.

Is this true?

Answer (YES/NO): NO